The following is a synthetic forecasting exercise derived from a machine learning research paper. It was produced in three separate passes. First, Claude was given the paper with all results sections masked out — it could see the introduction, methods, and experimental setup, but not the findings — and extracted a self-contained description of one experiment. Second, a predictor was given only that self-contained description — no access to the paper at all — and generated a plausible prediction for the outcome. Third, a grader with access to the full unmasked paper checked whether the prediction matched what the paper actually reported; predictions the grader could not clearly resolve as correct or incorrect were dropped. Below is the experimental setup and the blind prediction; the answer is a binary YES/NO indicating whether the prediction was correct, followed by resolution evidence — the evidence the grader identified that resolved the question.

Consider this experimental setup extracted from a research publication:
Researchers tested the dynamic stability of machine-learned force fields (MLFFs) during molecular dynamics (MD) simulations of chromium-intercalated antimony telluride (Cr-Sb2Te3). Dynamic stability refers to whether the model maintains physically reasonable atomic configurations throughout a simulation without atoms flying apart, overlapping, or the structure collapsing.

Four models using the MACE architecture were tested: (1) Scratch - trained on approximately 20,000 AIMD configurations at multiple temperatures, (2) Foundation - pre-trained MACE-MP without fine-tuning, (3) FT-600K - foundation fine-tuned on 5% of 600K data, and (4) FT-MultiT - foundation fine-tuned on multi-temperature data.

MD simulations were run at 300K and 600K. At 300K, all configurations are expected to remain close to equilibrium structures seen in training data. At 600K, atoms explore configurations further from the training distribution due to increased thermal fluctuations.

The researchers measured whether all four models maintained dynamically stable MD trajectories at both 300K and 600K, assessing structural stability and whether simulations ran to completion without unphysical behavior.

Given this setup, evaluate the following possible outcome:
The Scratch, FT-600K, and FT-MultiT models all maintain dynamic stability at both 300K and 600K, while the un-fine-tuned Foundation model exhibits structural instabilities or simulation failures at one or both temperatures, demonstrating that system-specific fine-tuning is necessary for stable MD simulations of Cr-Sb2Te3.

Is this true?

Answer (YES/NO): NO